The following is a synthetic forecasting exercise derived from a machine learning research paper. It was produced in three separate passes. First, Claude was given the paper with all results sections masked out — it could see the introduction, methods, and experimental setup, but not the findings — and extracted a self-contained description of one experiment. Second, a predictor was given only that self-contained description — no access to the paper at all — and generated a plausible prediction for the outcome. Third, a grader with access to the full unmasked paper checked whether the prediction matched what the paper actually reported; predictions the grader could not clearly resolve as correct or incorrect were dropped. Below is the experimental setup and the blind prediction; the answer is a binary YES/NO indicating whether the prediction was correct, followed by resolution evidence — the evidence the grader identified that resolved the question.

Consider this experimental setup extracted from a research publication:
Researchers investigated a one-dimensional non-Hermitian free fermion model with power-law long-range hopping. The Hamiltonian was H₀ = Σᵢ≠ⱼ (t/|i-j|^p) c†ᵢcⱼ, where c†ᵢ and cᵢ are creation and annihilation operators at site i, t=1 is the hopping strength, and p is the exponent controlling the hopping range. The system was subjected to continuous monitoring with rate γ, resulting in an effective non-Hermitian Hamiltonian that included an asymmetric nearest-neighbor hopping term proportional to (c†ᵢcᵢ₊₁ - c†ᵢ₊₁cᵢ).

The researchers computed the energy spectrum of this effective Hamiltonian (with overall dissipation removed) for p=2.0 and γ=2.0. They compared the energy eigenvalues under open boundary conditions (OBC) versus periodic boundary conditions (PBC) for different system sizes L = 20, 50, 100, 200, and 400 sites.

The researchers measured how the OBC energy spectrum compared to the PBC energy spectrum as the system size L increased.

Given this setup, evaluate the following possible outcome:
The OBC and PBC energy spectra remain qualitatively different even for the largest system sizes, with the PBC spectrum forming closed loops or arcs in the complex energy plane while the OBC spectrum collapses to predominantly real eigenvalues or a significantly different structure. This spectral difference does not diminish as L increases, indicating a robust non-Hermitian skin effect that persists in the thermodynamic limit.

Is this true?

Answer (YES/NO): NO